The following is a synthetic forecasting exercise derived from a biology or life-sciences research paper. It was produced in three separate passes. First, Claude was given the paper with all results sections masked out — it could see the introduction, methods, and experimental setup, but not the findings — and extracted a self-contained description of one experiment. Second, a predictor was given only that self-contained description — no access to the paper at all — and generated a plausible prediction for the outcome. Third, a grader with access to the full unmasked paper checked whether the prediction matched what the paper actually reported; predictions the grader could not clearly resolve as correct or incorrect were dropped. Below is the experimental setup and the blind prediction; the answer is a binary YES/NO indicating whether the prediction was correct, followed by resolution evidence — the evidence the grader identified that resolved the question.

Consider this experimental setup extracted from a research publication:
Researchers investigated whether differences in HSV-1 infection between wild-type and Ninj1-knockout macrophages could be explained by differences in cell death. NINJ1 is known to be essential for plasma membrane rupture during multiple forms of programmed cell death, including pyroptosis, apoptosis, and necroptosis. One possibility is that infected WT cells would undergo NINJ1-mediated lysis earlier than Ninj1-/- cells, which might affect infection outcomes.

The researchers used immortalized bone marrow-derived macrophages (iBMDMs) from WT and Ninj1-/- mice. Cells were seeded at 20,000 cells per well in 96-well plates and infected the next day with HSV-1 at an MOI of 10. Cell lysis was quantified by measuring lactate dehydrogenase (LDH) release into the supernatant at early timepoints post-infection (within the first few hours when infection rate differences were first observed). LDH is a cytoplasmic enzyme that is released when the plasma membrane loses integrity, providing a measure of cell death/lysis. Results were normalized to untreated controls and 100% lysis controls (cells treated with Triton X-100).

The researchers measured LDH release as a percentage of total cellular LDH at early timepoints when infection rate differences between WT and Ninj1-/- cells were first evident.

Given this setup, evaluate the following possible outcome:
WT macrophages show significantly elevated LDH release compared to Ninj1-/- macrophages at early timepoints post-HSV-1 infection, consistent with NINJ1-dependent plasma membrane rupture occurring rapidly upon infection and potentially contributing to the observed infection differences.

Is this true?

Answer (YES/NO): NO